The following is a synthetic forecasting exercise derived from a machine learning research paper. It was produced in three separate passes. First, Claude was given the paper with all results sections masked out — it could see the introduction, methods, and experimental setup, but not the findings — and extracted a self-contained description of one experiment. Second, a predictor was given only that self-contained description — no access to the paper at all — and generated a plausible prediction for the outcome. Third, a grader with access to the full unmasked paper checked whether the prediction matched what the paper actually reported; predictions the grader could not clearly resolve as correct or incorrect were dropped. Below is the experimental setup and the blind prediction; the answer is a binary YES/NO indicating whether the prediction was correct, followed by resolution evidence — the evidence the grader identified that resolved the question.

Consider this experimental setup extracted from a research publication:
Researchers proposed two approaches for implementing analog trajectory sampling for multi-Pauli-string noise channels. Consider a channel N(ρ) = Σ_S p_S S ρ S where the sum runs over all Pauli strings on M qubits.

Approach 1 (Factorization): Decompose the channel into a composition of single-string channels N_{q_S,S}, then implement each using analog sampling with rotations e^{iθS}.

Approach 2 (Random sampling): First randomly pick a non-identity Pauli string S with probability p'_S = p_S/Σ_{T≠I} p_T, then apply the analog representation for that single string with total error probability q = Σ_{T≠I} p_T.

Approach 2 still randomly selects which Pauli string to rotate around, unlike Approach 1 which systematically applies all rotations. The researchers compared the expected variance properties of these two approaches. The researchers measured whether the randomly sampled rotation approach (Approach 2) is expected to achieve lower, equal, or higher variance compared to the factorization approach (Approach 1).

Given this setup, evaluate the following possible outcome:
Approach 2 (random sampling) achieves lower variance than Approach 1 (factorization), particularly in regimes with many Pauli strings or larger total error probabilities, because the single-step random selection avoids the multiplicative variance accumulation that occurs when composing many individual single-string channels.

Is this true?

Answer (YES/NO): NO